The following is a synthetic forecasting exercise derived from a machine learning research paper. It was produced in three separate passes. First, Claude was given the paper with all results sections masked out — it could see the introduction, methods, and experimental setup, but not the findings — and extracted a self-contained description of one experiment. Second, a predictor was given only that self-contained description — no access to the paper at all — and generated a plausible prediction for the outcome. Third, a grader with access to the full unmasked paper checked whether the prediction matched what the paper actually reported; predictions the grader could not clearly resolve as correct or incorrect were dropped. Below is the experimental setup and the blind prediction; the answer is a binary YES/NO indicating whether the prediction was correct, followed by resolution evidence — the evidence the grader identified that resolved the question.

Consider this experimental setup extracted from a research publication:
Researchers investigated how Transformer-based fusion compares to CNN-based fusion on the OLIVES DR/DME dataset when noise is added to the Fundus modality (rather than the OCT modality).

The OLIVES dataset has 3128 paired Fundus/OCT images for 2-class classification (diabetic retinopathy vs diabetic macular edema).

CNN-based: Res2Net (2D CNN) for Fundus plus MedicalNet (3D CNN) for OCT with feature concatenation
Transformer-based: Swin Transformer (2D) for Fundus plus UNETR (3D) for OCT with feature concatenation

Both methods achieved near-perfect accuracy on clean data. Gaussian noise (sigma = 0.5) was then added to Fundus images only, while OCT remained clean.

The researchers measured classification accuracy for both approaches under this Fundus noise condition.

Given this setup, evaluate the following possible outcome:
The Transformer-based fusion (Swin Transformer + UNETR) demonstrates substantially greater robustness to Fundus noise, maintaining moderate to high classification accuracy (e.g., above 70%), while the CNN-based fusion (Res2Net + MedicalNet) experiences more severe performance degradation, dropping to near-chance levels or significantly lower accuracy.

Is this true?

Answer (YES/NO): YES